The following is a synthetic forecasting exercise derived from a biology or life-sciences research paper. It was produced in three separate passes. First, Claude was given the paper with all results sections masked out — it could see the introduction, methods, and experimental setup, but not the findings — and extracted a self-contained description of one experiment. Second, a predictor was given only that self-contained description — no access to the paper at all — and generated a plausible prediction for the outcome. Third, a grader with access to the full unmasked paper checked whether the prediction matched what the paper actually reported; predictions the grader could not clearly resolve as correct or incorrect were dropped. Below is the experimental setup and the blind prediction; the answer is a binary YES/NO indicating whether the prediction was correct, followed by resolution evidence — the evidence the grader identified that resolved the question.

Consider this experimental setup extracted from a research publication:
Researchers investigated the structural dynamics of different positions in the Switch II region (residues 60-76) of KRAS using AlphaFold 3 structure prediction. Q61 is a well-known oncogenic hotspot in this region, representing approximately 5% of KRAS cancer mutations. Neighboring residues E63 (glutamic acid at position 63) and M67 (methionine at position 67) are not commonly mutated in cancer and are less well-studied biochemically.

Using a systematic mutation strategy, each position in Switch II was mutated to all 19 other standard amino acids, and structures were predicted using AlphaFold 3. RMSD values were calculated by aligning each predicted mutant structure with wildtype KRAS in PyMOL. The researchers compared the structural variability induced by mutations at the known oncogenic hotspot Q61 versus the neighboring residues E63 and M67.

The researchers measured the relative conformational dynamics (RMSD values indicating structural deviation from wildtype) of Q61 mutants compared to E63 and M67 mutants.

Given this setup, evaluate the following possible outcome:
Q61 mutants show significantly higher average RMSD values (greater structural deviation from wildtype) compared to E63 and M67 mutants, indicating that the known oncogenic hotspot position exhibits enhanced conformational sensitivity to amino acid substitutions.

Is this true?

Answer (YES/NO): NO